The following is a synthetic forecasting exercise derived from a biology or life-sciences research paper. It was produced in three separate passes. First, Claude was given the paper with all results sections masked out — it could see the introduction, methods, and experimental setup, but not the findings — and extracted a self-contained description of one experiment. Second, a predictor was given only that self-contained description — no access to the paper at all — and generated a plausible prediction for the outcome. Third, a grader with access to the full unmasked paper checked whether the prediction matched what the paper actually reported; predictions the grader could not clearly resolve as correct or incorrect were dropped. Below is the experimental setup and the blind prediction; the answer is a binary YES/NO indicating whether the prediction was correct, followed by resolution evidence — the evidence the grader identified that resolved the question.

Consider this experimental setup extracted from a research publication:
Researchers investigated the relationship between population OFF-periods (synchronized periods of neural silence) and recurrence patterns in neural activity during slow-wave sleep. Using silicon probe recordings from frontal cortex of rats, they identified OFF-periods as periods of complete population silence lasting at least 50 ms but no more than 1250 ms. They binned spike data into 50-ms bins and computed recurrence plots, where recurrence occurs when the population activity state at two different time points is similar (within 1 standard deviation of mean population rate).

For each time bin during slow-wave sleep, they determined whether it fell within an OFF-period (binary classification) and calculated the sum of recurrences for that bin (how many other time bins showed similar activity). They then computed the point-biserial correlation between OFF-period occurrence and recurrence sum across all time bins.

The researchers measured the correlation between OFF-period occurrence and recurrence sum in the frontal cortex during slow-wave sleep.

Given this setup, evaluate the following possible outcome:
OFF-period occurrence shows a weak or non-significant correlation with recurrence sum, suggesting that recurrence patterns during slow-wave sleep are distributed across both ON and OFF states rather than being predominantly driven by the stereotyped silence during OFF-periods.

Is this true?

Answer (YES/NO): NO